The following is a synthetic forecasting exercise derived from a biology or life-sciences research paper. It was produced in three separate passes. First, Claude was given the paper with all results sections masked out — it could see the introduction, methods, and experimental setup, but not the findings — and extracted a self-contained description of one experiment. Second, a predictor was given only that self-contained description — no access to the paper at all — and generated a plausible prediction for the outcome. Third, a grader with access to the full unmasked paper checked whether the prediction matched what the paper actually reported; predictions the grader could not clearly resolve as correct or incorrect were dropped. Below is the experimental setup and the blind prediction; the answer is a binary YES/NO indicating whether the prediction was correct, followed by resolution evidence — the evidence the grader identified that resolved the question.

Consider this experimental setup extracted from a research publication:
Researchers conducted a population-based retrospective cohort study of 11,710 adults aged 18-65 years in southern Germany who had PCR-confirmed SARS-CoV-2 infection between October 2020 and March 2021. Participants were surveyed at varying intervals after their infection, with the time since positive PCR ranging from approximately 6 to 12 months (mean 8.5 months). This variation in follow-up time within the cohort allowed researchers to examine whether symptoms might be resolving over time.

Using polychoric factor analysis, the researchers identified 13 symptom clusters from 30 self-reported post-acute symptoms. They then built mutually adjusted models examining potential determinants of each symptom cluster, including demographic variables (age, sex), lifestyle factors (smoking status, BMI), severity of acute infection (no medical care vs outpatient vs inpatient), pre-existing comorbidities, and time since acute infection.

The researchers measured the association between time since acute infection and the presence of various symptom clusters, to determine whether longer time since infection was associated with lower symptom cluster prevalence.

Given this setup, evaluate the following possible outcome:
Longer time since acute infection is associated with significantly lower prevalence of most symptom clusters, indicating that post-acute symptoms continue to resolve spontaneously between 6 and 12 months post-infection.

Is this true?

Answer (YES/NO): NO